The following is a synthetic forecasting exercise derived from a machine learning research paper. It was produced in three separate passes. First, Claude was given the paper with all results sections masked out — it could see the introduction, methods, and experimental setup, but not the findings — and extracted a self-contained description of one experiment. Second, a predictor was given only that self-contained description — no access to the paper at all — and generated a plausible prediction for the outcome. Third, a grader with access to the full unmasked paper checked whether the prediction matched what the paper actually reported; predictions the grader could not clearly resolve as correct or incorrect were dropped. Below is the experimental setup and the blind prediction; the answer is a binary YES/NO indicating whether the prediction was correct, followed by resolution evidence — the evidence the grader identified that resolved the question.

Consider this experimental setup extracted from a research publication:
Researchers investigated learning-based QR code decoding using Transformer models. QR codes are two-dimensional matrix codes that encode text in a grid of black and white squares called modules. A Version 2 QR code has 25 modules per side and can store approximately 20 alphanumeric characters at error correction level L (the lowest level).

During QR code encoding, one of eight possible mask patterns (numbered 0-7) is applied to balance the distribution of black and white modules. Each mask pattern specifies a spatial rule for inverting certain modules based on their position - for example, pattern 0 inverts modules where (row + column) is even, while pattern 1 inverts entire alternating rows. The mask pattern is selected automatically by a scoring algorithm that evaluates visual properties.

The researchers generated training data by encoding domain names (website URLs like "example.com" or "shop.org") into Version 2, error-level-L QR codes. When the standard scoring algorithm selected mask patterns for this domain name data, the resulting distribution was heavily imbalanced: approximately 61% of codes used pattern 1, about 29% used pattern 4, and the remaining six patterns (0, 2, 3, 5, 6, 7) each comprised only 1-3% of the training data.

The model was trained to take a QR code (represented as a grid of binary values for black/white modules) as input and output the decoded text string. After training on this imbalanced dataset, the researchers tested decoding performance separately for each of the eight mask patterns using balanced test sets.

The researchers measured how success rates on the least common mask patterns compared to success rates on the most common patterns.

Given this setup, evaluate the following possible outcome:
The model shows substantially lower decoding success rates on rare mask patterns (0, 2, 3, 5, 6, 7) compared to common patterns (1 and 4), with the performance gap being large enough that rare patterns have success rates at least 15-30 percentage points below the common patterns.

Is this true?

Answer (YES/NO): YES